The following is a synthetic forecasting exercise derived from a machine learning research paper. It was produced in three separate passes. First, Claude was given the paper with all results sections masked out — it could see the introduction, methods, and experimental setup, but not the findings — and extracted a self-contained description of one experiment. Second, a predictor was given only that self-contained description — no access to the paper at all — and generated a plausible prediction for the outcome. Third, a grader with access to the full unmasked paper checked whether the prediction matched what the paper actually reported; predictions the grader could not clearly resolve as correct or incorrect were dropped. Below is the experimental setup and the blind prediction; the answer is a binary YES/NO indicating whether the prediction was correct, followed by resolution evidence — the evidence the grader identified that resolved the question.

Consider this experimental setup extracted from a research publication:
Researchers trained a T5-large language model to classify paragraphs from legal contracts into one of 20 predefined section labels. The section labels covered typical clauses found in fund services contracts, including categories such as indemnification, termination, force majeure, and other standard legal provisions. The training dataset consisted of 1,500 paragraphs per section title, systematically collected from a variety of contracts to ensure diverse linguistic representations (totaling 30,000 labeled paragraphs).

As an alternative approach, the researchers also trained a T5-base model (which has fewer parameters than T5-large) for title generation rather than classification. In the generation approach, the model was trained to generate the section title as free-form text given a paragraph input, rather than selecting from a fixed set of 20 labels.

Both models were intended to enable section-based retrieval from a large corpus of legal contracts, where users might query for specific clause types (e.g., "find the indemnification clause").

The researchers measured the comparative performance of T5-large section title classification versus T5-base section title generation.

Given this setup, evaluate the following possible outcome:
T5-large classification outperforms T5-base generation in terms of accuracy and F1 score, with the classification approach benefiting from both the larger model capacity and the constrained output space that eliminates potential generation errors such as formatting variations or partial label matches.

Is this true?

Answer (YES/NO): NO